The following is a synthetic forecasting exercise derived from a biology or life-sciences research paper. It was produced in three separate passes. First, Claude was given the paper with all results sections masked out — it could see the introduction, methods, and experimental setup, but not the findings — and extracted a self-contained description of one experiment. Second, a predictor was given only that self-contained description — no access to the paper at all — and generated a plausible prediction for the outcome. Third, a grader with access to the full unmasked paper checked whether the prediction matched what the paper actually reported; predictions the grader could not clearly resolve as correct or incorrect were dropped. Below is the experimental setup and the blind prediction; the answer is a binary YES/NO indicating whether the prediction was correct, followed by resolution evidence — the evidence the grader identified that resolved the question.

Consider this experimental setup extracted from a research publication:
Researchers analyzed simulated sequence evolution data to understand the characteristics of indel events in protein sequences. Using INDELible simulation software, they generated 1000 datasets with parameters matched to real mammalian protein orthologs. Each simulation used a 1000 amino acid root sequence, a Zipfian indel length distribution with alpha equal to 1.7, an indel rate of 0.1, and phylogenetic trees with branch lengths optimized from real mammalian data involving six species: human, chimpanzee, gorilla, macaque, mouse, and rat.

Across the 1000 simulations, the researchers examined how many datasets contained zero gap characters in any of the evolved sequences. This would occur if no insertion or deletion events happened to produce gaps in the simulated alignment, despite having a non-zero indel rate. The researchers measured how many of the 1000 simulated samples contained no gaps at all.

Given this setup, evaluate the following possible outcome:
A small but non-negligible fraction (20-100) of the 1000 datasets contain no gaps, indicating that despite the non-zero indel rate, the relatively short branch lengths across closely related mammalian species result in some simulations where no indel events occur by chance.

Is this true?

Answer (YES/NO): NO